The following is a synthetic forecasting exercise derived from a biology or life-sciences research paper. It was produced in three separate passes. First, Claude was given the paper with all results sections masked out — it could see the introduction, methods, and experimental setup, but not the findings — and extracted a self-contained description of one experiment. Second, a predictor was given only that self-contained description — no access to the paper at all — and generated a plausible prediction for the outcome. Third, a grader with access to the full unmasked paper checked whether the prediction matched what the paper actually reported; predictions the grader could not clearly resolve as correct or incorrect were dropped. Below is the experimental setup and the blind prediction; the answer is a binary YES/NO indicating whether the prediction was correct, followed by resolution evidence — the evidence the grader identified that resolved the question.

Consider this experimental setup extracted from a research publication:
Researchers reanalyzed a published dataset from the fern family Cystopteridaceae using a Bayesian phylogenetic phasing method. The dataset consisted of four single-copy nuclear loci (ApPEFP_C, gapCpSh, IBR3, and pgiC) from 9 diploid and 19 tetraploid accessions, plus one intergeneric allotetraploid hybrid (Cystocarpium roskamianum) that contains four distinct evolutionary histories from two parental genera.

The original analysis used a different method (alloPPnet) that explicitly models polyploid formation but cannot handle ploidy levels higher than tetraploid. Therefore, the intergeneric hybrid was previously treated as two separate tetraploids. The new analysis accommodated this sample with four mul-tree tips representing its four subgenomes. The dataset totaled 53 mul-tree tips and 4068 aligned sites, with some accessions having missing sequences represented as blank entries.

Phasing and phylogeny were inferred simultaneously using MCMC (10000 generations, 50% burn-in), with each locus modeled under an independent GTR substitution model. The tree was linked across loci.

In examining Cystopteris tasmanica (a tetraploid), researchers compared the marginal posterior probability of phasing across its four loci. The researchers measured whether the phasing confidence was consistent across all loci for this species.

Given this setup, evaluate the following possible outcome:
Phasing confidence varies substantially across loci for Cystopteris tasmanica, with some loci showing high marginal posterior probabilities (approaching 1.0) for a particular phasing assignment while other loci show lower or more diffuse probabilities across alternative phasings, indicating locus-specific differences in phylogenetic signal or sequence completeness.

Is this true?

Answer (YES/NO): YES